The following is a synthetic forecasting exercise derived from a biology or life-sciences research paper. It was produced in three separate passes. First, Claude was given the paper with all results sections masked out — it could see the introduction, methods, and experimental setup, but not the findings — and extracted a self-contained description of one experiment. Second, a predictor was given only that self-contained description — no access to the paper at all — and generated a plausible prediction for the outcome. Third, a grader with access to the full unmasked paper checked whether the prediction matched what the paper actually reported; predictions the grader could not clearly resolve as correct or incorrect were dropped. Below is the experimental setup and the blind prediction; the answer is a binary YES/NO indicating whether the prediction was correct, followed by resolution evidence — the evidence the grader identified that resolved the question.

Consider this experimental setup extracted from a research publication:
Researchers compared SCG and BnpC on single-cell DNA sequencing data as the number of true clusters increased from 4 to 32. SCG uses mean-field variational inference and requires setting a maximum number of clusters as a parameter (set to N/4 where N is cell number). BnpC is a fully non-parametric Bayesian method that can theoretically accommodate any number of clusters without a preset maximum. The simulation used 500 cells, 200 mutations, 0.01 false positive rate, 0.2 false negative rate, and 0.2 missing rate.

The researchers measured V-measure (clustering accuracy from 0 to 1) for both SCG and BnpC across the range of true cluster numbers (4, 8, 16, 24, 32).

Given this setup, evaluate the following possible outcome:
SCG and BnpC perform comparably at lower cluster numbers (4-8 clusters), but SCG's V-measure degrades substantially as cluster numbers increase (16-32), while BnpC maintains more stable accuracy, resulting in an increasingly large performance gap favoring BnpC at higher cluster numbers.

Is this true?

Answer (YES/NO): NO